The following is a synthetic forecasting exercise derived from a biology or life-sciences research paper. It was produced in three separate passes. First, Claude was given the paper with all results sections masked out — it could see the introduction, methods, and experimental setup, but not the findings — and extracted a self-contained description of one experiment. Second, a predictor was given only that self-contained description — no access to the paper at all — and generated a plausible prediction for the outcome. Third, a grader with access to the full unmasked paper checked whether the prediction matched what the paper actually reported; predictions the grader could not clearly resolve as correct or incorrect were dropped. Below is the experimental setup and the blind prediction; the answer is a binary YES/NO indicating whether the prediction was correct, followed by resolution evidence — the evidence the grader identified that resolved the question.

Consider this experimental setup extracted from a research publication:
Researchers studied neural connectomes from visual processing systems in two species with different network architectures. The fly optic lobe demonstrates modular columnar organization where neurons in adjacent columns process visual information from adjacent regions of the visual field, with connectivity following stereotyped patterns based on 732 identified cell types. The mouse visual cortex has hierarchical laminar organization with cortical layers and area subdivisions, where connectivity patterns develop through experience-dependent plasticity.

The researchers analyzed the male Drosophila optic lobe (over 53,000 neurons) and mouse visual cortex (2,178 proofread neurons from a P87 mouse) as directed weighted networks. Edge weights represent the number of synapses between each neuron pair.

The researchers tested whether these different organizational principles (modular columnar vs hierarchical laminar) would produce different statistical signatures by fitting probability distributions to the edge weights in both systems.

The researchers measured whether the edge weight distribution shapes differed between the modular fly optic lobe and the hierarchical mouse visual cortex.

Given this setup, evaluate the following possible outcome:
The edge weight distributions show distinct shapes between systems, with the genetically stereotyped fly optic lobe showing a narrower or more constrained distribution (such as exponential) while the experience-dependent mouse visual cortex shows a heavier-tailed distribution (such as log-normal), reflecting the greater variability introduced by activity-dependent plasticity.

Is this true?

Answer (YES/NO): NO